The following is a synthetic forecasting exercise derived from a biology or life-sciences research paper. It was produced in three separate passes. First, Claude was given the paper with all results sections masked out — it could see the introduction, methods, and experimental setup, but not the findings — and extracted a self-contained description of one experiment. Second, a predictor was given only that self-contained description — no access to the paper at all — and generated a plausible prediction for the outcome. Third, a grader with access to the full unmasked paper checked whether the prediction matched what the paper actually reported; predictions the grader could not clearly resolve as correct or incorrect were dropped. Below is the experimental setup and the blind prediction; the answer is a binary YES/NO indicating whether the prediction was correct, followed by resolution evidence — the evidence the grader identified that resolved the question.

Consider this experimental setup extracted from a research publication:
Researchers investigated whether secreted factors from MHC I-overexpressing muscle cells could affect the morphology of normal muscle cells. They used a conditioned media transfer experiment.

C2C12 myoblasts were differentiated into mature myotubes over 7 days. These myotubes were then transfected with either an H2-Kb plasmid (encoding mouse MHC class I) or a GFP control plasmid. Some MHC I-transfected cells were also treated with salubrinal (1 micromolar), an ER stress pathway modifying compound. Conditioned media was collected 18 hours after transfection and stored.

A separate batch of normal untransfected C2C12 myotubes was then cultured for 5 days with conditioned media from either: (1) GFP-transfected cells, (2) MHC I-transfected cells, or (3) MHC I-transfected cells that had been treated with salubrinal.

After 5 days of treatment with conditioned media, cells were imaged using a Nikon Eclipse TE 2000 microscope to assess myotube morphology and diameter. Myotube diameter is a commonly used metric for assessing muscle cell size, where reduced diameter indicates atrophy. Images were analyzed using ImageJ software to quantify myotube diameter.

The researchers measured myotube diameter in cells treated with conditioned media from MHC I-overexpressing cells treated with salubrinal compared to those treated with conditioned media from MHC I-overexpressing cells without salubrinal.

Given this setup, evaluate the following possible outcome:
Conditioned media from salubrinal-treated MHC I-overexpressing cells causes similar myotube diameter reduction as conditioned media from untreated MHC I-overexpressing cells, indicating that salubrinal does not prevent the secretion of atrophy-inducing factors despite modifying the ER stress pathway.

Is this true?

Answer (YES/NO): NO